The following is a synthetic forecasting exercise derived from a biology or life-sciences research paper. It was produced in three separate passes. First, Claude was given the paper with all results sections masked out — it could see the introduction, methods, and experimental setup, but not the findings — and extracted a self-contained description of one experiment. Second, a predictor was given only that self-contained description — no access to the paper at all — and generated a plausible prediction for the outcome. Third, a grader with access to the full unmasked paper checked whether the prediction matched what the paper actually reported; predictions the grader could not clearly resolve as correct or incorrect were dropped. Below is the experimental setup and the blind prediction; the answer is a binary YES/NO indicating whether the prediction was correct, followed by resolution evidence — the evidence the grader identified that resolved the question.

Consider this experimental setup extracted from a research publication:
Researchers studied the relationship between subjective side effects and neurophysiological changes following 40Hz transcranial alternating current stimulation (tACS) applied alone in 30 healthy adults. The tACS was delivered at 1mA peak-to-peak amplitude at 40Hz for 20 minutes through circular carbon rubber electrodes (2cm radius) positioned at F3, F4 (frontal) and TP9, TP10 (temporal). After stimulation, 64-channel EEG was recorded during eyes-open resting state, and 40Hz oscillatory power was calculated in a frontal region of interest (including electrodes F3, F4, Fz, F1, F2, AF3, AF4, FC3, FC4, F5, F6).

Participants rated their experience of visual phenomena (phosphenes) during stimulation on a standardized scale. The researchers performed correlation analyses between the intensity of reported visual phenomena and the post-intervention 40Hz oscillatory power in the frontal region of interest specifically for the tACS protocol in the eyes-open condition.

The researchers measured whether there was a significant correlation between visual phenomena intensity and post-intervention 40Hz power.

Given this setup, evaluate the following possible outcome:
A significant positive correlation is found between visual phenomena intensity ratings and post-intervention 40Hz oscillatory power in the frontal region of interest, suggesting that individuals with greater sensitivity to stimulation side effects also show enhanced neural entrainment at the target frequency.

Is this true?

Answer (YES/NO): YES